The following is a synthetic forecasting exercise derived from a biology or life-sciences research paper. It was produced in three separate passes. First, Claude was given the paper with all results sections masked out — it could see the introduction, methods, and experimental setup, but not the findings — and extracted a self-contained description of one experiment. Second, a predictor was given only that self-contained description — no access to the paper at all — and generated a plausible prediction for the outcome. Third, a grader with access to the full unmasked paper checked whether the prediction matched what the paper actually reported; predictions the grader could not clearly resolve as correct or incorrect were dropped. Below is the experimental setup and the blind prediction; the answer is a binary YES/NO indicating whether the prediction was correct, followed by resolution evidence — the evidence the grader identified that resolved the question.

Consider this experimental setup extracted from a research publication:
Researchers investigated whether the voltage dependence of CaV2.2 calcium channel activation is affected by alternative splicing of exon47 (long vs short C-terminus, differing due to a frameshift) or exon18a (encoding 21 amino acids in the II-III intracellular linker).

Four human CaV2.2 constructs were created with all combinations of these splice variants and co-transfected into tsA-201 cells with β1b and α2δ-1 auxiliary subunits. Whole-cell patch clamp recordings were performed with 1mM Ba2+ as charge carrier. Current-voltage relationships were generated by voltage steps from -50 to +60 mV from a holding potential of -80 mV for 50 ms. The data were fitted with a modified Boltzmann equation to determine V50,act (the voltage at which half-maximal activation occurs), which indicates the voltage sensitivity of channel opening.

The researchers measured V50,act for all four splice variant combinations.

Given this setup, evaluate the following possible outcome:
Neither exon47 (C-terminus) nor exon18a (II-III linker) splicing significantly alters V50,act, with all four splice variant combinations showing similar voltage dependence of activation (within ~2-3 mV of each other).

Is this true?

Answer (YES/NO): YES